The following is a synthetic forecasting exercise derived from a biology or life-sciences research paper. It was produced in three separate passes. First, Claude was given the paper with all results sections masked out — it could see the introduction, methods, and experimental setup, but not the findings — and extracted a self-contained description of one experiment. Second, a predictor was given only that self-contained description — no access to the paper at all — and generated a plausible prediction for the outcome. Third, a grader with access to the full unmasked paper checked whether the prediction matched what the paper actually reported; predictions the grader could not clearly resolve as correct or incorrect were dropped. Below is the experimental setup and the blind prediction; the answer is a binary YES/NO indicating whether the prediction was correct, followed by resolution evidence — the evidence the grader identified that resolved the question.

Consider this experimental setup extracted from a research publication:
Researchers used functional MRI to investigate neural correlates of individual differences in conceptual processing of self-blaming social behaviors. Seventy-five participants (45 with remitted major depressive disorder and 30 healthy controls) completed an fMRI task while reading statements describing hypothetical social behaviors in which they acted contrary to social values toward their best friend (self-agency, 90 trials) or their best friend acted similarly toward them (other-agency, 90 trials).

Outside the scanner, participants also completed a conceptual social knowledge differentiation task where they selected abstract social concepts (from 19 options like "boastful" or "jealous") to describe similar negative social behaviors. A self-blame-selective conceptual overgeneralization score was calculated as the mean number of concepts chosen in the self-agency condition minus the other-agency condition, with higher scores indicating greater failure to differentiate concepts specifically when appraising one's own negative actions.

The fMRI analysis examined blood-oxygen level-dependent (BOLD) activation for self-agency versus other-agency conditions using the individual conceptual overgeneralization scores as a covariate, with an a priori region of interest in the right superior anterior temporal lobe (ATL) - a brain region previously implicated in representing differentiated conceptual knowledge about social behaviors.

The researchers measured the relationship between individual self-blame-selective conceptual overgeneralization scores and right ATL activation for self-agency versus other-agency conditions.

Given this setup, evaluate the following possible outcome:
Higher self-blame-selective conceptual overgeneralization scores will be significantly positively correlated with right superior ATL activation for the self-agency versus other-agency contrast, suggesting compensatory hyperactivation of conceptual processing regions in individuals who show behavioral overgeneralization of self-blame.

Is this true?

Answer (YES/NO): NO